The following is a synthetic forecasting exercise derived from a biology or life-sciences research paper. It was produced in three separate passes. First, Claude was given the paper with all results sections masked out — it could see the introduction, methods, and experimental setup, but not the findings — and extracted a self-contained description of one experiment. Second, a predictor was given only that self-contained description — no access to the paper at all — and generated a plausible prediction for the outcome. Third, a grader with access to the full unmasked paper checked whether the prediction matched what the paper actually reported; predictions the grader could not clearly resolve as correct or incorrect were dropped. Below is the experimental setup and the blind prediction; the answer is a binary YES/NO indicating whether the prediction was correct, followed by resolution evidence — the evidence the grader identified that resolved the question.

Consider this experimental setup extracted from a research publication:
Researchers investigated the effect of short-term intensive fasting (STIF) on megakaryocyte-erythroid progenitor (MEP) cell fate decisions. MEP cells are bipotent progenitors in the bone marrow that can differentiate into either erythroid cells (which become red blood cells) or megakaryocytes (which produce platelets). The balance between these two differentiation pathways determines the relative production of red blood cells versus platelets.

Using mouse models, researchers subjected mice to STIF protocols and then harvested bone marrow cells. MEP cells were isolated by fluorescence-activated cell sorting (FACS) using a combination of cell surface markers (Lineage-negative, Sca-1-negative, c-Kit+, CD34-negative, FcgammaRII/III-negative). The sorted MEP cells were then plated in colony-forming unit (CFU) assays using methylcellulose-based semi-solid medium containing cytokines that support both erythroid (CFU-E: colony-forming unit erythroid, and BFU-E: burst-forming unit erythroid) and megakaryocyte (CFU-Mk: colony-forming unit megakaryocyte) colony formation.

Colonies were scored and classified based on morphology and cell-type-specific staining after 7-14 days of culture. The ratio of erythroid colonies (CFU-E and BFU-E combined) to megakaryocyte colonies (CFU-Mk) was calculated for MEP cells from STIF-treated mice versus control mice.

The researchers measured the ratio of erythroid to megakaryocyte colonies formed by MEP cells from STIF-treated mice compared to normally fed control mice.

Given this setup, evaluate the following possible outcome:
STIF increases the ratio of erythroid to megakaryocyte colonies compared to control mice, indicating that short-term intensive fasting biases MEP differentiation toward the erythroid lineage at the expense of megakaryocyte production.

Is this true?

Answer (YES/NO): NO